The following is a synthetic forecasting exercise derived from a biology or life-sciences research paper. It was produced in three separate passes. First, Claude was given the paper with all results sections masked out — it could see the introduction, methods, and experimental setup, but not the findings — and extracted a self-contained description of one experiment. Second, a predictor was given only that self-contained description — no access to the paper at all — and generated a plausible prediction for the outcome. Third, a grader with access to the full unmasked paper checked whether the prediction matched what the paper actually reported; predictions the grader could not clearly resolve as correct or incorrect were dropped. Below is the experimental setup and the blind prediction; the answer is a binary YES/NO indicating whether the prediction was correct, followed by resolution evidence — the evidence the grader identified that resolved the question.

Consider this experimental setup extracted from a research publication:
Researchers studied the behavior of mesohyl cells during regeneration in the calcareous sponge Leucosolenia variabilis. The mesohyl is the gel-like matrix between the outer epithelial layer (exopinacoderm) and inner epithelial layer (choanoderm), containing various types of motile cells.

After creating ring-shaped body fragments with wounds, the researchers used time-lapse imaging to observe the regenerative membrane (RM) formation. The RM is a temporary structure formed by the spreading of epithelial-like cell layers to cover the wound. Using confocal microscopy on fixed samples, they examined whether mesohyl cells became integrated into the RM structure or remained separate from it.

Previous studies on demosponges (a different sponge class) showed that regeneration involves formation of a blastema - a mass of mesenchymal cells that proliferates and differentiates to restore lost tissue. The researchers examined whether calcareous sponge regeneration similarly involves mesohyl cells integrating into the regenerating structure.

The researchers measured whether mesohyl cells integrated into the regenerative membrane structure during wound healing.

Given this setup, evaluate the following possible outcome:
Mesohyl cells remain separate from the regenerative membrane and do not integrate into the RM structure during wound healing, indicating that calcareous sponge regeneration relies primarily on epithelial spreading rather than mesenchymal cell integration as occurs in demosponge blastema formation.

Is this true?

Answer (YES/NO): YES